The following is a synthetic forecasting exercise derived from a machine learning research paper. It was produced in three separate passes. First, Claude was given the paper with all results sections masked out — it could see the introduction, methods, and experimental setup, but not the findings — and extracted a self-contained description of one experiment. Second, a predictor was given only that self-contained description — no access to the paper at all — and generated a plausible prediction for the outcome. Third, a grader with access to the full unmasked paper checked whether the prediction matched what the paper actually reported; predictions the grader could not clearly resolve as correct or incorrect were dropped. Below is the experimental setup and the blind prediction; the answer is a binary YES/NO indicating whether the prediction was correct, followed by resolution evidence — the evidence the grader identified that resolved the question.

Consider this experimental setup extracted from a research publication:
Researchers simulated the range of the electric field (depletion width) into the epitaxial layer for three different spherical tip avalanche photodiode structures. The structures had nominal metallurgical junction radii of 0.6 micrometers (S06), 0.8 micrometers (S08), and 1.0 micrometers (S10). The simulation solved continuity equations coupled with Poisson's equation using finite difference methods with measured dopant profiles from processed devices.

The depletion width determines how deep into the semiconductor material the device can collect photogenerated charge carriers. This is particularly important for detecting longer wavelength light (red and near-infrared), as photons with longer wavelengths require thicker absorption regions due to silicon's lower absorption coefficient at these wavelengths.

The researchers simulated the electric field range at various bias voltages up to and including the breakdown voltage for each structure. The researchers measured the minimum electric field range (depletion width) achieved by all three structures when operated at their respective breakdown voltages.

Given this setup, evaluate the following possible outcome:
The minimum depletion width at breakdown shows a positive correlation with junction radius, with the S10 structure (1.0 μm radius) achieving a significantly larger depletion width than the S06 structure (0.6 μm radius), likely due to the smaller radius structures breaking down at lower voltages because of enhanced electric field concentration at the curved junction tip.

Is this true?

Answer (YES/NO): NO